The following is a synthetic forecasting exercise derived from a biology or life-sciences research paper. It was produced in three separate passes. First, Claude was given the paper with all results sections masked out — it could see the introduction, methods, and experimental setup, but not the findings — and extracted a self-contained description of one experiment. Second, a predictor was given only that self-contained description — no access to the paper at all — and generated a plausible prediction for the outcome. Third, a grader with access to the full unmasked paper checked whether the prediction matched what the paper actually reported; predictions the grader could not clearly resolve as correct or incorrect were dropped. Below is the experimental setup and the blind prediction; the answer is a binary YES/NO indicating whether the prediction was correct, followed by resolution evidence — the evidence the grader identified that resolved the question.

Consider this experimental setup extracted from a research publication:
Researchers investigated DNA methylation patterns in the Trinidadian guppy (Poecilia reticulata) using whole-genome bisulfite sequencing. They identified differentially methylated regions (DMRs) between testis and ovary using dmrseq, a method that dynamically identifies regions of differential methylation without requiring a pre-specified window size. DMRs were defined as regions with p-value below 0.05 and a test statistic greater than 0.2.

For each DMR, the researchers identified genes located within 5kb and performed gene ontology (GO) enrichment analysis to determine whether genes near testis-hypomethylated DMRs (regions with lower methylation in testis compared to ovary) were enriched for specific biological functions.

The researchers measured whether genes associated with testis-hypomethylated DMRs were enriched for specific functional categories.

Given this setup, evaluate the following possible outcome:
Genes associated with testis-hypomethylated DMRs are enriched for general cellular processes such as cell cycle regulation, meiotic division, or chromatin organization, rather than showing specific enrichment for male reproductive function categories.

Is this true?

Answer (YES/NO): NO